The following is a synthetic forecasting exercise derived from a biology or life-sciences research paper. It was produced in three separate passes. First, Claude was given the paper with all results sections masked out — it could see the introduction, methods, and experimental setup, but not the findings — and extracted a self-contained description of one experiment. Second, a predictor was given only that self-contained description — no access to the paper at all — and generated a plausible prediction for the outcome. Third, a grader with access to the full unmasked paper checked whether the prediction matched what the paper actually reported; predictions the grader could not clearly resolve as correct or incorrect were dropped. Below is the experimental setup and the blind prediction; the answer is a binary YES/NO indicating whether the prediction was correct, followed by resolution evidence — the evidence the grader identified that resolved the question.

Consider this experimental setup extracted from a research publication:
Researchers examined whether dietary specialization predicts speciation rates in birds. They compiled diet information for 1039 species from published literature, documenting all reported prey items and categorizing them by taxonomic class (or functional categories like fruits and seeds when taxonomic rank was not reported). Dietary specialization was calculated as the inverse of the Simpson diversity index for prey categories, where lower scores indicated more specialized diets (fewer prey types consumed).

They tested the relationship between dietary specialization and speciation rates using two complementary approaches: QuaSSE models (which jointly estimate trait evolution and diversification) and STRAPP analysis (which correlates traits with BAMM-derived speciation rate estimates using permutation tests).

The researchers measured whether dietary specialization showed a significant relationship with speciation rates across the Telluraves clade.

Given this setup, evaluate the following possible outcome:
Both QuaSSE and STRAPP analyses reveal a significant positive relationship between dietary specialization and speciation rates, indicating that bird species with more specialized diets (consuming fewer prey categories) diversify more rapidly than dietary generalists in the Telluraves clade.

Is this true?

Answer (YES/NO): NO